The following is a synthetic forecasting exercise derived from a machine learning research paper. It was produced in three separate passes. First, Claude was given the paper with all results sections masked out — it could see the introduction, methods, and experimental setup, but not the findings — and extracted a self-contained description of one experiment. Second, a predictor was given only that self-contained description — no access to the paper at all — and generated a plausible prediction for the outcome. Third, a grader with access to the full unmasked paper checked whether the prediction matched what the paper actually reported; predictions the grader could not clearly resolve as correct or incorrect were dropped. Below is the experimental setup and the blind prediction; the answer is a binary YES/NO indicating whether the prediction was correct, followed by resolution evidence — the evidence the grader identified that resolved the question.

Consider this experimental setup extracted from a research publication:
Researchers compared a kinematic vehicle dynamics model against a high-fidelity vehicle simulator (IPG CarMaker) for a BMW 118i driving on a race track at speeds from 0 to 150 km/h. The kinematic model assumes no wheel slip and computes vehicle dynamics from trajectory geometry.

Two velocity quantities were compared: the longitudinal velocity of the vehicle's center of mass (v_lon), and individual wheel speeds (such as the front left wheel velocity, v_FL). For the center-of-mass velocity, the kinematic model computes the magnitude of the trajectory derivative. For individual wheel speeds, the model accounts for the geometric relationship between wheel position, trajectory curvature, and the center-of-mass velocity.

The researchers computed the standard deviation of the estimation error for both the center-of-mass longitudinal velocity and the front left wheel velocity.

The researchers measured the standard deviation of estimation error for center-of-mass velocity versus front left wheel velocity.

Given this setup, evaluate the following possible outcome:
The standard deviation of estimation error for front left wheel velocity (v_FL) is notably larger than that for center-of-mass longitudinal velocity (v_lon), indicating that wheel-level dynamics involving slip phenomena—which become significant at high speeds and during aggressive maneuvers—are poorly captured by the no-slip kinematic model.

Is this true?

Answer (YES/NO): NO